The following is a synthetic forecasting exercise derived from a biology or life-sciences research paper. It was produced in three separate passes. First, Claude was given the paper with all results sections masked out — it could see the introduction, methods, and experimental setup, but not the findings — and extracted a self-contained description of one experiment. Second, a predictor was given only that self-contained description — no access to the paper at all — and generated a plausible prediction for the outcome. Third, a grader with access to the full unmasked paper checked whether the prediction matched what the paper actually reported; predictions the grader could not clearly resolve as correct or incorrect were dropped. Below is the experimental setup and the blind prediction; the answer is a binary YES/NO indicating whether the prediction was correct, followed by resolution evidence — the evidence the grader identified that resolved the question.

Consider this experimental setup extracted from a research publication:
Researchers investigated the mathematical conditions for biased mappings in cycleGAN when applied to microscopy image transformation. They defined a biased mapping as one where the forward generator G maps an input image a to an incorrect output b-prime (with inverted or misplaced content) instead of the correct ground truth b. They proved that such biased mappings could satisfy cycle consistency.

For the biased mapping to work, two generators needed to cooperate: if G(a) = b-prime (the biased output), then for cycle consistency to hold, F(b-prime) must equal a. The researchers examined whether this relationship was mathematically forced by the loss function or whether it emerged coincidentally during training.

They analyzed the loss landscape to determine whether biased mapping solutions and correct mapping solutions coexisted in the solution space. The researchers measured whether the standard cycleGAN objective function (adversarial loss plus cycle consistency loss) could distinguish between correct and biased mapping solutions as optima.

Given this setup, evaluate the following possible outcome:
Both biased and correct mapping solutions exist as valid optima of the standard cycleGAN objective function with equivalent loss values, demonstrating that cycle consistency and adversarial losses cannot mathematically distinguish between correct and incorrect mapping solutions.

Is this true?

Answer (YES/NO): YES